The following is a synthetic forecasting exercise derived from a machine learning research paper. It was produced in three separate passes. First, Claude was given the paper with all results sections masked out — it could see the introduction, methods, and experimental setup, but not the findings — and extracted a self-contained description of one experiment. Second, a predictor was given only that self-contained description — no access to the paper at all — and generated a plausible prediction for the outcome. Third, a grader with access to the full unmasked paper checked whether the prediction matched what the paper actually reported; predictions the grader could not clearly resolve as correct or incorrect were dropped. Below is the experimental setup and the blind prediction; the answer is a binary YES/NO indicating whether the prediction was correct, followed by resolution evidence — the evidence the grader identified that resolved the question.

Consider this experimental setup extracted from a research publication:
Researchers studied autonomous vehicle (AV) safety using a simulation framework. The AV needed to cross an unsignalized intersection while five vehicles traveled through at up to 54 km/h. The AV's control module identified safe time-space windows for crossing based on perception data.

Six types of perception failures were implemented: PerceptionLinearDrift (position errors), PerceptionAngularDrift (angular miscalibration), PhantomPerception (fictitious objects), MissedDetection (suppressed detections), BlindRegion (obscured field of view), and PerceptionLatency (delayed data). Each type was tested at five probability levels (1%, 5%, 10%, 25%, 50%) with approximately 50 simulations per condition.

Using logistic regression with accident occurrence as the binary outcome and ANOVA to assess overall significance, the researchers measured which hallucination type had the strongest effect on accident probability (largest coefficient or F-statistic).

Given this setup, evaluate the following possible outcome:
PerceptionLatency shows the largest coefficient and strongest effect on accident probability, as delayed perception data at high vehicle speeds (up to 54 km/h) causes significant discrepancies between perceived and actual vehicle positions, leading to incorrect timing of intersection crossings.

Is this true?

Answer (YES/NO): NO